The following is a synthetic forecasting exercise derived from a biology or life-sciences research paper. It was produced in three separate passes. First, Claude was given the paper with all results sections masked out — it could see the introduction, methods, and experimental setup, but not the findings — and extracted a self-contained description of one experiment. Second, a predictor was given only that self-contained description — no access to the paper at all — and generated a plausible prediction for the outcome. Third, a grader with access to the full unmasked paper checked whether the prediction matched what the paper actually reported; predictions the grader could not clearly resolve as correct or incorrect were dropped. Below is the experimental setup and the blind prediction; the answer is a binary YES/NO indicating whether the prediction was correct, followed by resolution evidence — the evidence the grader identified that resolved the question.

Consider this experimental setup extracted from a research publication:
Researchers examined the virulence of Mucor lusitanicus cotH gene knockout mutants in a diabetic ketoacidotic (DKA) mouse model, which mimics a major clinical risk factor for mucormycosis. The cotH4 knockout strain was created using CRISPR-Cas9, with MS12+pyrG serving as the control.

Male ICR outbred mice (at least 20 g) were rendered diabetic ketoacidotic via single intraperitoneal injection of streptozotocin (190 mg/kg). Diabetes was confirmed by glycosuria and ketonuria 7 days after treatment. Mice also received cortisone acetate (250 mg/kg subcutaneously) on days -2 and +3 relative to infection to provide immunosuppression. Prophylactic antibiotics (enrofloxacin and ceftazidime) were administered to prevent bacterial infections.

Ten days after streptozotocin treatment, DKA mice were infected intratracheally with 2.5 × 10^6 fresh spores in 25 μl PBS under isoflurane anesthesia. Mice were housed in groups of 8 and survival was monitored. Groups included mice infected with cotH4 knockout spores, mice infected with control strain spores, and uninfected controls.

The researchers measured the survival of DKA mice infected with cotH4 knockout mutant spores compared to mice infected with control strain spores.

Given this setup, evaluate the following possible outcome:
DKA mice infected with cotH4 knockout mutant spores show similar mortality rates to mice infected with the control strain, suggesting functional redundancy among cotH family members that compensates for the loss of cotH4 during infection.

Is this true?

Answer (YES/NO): NO